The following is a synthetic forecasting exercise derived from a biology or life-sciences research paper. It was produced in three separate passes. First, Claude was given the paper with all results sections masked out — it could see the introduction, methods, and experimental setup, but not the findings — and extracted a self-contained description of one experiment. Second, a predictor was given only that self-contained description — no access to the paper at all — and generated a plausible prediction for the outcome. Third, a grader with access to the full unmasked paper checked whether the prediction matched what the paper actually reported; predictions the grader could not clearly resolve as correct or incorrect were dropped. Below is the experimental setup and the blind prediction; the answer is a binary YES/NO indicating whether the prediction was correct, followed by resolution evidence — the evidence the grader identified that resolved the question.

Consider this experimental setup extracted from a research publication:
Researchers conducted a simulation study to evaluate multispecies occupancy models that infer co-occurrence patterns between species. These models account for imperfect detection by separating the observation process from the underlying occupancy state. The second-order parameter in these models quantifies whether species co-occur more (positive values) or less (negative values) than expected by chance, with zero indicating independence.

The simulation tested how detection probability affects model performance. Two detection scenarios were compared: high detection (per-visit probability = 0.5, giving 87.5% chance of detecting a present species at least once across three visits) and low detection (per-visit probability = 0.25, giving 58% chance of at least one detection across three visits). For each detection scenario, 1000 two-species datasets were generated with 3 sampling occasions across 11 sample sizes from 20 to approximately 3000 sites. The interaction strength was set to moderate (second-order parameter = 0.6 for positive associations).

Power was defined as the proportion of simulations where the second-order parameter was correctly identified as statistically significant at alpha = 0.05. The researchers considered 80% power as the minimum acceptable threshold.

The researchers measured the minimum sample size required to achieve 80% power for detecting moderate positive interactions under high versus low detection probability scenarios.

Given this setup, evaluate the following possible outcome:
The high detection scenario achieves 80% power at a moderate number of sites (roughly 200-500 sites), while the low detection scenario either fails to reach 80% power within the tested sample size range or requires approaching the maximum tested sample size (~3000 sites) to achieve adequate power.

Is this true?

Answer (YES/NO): NO